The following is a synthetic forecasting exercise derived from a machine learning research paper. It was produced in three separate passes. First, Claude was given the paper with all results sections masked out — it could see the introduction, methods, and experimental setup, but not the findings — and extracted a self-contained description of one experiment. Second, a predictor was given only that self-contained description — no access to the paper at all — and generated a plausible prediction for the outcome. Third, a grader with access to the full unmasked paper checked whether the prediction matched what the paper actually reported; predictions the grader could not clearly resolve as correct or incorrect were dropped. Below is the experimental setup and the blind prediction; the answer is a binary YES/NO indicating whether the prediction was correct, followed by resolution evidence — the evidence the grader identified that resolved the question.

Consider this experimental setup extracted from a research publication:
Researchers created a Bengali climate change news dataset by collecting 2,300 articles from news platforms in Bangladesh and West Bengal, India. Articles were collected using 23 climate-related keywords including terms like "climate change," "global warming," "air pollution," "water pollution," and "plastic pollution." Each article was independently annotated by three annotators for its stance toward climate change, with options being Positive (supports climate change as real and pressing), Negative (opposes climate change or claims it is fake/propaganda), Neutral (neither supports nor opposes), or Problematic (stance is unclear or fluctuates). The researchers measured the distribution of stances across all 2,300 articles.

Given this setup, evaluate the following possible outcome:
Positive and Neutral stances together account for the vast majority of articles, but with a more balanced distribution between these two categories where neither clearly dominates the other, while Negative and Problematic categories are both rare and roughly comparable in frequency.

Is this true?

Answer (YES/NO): NO